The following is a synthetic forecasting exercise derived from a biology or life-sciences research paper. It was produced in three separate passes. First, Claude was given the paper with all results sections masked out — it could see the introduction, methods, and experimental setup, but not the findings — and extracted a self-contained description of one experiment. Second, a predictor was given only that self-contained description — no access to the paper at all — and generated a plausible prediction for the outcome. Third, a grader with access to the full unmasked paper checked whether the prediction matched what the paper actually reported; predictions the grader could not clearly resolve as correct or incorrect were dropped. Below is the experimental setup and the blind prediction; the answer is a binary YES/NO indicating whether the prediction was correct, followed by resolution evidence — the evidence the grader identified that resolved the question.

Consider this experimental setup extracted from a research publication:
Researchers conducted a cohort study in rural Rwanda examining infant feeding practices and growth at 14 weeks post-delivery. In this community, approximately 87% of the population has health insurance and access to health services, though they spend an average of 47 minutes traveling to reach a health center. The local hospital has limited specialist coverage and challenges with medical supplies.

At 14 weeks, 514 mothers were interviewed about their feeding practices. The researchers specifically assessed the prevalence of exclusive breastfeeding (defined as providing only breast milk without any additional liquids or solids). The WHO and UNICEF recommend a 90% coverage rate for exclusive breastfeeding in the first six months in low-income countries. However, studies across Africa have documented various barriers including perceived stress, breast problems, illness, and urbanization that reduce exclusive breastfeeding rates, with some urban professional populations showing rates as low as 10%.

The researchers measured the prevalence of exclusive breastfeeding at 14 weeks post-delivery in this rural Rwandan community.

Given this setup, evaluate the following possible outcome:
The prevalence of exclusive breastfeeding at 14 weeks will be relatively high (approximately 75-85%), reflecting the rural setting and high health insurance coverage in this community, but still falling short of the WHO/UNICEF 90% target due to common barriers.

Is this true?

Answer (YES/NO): YES